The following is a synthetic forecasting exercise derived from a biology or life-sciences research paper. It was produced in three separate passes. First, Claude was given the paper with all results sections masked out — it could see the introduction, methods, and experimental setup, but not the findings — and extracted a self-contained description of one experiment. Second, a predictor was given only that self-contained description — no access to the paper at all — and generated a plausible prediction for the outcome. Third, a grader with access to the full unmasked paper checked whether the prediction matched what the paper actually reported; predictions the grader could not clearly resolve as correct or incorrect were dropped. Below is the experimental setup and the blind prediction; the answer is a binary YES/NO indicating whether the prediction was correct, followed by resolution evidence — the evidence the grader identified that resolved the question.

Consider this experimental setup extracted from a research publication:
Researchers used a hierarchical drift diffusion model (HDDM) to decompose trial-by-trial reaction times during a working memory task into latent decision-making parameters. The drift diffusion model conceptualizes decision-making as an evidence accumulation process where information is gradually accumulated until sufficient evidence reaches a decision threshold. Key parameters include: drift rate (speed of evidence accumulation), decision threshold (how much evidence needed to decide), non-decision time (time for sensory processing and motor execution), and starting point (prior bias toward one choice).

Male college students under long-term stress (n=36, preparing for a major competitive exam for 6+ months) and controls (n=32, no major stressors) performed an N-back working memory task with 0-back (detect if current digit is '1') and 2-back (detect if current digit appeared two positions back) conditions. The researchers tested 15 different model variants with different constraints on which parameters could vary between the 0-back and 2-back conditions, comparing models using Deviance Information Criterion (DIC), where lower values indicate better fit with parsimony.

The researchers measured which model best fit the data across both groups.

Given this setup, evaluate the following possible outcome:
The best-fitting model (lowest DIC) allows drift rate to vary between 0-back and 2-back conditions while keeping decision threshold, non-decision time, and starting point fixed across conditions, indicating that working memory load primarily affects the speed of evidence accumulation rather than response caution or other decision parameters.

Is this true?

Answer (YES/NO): NO